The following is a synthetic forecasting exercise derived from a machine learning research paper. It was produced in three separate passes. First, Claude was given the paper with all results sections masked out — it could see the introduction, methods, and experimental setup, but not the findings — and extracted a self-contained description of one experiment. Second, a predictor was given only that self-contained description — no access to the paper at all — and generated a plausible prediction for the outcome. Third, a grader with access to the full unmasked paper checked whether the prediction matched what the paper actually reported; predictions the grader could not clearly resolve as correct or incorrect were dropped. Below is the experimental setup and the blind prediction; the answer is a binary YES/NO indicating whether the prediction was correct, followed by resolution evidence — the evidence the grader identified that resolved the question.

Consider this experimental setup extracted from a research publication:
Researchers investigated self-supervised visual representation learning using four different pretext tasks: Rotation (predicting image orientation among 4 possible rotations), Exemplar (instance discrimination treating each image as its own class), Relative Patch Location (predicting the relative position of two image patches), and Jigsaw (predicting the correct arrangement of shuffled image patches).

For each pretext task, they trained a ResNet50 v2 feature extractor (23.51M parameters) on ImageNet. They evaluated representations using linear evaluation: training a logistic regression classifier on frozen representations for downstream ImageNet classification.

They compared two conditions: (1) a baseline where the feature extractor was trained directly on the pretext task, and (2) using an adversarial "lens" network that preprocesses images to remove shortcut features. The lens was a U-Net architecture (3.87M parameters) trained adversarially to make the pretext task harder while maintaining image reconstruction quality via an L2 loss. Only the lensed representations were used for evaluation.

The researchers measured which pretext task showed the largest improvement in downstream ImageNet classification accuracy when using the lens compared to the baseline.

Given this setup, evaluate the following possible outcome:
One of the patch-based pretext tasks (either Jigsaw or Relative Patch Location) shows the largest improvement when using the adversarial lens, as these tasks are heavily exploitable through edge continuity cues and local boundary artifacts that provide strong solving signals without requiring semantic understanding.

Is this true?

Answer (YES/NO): YES